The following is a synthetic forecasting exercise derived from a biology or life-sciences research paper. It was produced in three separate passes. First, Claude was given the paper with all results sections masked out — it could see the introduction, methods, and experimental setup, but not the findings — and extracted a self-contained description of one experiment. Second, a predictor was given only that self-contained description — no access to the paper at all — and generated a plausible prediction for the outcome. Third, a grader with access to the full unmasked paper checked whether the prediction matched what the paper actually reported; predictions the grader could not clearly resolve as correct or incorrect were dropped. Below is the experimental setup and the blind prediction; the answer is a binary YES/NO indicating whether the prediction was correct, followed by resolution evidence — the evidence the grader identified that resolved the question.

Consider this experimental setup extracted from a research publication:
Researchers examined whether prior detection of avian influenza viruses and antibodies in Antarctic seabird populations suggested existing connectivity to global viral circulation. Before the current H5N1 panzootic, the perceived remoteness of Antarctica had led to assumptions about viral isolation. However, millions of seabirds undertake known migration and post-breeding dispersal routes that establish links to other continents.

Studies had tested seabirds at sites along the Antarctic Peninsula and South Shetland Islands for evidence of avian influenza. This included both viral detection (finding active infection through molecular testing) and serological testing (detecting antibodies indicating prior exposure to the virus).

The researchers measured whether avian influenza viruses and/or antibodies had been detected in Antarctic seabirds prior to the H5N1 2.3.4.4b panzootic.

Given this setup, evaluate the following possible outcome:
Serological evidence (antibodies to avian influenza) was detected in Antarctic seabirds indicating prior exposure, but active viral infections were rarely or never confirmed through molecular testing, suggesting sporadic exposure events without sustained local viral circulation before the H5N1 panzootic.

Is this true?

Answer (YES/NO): NO